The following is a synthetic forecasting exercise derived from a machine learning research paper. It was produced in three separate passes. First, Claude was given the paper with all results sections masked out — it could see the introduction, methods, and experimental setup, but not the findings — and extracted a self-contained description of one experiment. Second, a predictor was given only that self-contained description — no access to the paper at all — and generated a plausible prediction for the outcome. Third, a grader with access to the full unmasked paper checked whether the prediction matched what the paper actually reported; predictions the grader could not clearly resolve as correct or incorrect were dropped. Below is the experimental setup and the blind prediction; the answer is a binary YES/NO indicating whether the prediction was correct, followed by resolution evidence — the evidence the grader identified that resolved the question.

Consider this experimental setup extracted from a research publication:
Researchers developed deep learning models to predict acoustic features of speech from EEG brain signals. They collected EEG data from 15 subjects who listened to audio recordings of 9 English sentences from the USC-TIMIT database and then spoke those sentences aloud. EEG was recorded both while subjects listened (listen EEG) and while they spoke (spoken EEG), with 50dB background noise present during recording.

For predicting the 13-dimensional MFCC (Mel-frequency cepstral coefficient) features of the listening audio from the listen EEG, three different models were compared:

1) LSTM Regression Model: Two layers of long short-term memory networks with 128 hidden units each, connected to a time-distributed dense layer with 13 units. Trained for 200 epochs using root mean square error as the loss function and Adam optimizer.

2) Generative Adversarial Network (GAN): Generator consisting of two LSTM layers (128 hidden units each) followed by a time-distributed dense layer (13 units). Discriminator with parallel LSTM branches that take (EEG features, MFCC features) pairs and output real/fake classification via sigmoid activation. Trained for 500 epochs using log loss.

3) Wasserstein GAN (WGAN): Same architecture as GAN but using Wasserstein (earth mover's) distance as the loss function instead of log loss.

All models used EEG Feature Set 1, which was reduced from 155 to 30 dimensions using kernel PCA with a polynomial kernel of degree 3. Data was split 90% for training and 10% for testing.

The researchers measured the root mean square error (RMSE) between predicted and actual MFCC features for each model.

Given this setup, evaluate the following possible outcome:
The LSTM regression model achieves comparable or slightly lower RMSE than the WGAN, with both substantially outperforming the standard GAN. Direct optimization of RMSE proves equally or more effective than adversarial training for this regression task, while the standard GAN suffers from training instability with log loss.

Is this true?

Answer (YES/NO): NO